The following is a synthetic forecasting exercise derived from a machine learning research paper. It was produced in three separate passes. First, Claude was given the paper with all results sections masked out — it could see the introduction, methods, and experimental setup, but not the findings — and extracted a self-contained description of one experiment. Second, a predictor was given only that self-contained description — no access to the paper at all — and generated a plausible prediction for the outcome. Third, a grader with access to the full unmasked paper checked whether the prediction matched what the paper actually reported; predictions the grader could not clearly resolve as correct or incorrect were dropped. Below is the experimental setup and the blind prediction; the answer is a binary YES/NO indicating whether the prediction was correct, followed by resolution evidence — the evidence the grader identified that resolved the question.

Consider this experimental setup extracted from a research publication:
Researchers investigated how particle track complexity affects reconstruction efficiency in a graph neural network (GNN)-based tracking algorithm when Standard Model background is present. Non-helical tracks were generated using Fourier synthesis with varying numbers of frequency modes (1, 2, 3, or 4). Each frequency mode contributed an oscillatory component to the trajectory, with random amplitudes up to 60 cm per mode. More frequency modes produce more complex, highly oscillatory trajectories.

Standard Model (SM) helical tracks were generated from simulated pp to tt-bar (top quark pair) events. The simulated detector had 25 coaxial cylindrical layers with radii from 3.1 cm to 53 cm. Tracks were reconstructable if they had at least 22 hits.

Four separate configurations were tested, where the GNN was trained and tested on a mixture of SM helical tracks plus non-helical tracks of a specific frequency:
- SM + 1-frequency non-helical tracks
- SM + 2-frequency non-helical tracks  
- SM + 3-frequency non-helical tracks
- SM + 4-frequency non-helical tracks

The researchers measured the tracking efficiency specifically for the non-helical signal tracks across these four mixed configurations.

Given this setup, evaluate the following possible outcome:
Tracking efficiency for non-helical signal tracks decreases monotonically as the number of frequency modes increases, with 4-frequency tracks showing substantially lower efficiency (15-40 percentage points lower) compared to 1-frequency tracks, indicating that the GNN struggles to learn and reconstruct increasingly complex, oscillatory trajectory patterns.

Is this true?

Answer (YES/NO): NO